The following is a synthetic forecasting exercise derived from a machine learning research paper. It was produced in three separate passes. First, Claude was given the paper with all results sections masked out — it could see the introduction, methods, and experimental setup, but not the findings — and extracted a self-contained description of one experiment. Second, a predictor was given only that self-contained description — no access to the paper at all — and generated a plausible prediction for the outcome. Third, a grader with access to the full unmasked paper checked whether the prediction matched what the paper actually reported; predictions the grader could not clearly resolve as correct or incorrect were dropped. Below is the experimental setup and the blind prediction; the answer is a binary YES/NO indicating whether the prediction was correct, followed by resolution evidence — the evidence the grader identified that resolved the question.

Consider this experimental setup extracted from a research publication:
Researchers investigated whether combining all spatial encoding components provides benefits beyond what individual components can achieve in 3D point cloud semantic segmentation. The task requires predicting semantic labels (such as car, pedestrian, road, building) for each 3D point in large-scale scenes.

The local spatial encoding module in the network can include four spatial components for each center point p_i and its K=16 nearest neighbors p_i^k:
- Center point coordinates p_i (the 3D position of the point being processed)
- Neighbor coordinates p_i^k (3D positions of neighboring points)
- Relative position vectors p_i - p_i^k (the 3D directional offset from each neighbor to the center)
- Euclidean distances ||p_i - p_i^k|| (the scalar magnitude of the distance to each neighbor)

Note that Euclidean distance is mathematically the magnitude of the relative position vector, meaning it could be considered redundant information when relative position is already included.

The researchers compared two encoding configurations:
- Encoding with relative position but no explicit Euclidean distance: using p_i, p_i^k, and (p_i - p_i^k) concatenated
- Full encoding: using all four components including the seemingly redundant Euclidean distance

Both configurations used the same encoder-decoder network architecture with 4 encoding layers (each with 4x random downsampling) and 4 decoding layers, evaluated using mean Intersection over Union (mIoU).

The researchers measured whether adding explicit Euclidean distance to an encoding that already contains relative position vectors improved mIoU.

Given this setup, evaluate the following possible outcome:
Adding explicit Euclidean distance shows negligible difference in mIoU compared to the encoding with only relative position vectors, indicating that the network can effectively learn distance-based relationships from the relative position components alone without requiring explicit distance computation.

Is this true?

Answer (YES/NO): NO